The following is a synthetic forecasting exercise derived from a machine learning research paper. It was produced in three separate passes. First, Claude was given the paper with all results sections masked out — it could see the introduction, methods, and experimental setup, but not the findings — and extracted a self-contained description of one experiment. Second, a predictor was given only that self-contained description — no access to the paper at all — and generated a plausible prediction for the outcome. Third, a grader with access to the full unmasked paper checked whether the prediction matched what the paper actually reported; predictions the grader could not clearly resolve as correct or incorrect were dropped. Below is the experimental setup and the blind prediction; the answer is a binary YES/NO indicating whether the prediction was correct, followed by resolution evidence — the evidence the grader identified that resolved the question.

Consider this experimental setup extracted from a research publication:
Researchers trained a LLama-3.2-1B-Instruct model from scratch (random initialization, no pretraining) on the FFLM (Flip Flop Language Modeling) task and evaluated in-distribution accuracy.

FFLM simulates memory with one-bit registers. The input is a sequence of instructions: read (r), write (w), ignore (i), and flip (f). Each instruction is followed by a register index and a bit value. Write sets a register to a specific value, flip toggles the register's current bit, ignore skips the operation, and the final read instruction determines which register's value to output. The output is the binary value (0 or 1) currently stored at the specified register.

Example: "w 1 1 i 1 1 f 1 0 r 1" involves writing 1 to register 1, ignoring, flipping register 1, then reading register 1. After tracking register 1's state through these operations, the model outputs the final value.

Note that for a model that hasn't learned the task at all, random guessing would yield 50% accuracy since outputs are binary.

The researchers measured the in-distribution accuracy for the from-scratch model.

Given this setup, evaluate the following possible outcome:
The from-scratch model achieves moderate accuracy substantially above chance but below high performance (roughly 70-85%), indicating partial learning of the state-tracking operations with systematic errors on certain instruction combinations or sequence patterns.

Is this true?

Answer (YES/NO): NO